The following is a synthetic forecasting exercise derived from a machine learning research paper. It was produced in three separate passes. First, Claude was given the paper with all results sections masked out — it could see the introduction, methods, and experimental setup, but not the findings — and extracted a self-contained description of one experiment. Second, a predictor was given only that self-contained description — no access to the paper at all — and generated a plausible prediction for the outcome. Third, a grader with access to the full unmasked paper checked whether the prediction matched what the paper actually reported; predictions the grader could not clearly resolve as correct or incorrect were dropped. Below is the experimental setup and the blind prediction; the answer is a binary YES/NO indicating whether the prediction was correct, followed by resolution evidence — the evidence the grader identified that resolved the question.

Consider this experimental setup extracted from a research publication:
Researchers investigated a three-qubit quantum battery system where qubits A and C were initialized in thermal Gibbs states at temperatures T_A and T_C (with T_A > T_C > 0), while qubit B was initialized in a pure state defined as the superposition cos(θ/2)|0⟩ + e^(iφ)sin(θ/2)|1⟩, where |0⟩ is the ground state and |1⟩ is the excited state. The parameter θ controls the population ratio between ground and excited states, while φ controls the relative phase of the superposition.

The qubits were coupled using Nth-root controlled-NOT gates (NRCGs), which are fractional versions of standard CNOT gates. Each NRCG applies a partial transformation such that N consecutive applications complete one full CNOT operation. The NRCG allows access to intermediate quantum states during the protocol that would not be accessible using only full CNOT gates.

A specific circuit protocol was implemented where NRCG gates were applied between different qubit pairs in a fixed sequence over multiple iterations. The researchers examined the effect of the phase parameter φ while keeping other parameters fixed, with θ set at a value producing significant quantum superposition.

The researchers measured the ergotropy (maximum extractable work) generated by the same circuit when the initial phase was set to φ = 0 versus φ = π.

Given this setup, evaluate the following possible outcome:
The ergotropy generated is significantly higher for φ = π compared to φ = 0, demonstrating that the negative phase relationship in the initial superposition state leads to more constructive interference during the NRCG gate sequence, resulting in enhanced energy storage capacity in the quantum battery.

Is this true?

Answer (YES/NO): YES